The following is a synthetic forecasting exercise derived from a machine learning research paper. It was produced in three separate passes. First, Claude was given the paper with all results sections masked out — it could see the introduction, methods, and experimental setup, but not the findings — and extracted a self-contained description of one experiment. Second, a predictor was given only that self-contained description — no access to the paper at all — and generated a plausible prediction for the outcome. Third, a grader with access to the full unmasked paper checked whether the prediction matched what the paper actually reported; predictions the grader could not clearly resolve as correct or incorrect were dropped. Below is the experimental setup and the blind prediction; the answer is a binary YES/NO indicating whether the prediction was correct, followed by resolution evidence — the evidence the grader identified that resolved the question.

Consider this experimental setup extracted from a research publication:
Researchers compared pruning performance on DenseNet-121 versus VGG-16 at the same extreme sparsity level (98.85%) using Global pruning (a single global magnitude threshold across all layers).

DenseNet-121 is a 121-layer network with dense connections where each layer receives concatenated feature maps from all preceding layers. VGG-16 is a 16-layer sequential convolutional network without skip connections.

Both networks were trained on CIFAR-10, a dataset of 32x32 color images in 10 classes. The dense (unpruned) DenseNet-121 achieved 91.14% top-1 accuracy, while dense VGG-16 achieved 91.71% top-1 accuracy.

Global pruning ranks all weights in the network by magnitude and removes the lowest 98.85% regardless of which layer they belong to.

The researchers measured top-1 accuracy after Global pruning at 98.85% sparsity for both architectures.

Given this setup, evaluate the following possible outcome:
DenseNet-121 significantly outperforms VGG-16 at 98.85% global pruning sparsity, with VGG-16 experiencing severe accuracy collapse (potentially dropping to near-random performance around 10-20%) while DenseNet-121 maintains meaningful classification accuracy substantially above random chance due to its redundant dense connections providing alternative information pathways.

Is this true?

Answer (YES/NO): NO